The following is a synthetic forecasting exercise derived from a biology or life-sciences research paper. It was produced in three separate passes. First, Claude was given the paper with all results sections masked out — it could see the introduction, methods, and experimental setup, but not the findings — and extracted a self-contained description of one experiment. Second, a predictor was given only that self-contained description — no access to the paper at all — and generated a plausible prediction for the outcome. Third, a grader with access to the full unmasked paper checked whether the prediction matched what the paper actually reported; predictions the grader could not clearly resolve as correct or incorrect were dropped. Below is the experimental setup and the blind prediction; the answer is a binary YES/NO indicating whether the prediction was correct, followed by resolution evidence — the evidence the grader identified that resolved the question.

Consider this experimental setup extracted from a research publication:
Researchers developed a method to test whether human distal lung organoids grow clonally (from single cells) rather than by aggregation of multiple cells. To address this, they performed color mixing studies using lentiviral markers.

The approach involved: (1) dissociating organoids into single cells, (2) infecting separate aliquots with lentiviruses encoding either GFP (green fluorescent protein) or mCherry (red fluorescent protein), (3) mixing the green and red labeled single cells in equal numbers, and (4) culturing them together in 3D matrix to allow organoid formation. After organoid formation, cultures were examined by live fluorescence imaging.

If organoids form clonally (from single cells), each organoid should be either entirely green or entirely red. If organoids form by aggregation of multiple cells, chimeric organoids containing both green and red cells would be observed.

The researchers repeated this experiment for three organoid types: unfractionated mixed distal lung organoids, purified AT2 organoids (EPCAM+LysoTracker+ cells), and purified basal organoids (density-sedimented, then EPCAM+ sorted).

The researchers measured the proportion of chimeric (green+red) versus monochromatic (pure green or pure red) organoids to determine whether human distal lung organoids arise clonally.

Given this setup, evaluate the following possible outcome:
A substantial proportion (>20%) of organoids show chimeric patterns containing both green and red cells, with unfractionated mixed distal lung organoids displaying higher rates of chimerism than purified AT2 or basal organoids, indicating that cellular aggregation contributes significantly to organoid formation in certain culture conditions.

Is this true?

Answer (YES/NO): NO